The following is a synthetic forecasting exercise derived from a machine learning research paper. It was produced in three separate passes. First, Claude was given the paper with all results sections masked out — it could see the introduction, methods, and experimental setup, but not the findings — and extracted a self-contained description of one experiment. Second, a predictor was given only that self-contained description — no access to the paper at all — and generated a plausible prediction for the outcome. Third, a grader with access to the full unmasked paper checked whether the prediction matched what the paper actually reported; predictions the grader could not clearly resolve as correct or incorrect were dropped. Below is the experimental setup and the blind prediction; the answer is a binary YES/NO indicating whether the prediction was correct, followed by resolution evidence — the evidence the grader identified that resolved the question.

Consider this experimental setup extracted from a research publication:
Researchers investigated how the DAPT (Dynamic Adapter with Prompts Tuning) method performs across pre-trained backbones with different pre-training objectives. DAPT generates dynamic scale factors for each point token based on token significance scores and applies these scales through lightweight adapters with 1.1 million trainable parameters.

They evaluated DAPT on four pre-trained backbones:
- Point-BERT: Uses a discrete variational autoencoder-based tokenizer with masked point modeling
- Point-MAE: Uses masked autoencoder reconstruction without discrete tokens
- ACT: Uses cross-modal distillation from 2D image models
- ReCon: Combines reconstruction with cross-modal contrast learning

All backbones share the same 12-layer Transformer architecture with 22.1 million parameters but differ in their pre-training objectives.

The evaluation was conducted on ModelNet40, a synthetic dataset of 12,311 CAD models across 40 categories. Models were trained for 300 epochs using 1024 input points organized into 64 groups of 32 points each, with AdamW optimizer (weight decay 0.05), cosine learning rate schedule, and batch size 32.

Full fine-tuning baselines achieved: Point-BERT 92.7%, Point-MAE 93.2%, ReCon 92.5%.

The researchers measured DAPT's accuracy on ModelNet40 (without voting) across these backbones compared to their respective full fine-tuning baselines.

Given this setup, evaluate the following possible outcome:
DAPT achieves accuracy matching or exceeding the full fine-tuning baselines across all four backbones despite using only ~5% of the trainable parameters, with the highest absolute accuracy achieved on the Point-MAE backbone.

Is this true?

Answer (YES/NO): NO